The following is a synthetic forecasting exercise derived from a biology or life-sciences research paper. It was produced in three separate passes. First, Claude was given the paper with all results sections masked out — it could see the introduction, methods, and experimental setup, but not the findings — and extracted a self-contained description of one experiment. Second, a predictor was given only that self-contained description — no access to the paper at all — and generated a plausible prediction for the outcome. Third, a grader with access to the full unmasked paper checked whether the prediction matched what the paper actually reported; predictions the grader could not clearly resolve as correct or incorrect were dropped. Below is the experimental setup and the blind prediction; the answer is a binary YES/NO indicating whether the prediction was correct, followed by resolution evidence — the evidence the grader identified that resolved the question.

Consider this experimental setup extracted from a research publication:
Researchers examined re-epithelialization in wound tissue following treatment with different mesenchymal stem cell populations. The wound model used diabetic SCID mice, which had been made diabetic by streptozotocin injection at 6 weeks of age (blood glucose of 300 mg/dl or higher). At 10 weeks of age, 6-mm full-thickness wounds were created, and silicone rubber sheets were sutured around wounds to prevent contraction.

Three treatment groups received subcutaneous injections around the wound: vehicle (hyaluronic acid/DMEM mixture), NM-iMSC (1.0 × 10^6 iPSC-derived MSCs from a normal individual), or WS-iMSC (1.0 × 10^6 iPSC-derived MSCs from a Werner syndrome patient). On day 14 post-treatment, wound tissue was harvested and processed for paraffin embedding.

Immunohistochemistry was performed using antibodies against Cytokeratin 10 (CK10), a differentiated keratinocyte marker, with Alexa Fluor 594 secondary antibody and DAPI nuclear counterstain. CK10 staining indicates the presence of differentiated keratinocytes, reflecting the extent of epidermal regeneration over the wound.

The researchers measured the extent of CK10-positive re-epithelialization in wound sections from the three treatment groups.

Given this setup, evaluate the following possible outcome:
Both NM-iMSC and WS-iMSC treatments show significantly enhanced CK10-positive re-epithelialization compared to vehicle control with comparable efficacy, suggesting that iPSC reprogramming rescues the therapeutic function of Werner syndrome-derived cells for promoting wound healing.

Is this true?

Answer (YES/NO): NO